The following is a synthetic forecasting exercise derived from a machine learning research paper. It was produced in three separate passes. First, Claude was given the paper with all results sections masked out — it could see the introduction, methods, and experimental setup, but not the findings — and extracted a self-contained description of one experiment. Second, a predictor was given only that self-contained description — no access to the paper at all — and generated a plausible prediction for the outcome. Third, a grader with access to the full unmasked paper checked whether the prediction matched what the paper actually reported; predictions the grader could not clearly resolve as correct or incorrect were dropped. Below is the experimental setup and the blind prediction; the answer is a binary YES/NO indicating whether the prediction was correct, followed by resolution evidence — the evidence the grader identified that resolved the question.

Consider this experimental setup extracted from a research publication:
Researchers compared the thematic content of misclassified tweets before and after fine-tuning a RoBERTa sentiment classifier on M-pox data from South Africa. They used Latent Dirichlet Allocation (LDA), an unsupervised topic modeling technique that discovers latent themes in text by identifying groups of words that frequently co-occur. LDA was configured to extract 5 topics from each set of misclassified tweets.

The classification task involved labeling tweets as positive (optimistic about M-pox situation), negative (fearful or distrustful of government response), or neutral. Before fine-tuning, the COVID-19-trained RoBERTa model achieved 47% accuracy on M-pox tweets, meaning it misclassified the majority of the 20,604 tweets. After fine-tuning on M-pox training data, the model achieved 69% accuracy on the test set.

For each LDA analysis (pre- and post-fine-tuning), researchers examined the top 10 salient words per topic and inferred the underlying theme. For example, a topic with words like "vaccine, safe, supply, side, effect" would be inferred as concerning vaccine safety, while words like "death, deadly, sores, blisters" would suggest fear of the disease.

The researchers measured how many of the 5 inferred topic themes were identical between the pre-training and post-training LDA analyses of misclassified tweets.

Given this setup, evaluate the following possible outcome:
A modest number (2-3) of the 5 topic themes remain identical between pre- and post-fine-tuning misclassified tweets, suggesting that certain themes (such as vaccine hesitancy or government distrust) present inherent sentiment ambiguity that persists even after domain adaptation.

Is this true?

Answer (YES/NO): YES